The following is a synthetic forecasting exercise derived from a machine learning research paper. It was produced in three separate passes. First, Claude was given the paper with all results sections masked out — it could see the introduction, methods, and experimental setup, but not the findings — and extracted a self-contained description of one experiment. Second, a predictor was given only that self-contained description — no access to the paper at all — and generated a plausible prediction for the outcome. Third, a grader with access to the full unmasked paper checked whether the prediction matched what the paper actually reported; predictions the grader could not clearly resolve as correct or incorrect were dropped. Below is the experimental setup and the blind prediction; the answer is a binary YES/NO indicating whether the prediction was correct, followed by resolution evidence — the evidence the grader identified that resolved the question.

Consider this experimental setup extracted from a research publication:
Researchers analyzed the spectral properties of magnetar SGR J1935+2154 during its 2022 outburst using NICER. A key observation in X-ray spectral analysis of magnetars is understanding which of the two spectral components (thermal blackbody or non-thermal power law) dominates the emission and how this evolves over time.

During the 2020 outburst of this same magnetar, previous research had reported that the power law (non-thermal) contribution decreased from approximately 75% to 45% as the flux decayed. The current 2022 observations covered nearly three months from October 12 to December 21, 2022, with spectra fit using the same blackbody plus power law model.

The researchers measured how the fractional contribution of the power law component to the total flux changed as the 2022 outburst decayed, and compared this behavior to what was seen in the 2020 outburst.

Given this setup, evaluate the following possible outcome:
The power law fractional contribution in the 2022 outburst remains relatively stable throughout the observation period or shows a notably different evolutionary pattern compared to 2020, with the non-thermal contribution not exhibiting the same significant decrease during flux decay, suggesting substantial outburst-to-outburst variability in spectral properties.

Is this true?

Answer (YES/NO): NO